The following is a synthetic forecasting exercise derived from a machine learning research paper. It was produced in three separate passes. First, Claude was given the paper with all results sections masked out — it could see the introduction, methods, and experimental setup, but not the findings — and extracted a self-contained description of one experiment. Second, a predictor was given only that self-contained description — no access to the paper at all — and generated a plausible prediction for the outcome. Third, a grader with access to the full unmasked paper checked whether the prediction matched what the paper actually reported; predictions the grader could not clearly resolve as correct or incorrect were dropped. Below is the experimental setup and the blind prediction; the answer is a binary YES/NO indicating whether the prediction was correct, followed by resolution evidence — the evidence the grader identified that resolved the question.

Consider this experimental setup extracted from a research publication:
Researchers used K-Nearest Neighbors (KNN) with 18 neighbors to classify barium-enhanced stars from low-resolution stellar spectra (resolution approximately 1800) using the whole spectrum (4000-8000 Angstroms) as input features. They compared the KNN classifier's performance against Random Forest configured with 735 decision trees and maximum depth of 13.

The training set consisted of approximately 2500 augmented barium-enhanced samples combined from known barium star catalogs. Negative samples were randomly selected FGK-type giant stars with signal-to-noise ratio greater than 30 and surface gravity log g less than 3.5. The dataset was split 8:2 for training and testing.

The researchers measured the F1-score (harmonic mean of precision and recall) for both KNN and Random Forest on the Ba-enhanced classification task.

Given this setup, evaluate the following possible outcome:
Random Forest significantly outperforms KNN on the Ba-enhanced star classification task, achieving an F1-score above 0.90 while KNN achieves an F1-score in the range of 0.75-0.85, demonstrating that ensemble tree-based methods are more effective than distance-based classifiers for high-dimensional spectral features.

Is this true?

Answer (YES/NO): NO